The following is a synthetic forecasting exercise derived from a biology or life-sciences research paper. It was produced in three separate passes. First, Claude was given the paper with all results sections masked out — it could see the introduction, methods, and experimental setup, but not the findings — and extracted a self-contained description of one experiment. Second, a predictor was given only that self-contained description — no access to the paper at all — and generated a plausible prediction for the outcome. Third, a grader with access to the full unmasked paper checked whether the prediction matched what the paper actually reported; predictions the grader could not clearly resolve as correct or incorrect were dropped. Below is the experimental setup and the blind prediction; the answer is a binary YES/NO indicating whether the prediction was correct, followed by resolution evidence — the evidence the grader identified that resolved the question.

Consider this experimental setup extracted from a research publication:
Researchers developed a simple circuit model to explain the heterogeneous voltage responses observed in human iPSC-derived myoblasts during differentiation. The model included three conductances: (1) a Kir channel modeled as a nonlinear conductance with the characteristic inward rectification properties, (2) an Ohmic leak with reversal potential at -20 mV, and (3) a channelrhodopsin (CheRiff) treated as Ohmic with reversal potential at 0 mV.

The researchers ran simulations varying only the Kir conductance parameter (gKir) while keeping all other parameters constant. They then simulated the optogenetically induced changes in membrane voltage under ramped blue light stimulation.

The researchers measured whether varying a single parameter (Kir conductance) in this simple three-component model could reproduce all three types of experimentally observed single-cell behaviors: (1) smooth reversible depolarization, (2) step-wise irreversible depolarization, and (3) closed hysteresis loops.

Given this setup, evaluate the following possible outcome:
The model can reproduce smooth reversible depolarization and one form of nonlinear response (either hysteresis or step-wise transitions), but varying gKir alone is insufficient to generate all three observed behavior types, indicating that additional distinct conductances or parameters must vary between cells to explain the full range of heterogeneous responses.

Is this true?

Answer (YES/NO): NO